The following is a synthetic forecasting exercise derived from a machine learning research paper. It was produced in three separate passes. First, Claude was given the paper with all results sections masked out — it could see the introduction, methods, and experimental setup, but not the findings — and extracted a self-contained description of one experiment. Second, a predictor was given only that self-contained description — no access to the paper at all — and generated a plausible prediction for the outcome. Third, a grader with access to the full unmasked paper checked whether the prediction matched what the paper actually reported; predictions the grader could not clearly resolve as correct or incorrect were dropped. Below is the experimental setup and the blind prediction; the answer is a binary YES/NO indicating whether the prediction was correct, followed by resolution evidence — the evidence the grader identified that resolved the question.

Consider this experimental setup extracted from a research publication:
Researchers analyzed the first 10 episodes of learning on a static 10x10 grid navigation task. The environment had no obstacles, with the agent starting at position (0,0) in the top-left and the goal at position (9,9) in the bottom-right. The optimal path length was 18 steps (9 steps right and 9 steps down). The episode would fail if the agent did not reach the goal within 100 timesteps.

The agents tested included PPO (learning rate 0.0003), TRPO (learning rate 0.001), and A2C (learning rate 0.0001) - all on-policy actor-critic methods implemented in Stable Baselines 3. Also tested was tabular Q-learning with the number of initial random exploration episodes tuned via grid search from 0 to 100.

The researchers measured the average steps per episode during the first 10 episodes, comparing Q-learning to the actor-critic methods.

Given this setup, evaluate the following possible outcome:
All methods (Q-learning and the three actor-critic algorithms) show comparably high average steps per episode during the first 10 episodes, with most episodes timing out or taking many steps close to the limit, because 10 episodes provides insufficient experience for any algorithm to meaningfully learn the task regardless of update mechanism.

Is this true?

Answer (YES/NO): NO